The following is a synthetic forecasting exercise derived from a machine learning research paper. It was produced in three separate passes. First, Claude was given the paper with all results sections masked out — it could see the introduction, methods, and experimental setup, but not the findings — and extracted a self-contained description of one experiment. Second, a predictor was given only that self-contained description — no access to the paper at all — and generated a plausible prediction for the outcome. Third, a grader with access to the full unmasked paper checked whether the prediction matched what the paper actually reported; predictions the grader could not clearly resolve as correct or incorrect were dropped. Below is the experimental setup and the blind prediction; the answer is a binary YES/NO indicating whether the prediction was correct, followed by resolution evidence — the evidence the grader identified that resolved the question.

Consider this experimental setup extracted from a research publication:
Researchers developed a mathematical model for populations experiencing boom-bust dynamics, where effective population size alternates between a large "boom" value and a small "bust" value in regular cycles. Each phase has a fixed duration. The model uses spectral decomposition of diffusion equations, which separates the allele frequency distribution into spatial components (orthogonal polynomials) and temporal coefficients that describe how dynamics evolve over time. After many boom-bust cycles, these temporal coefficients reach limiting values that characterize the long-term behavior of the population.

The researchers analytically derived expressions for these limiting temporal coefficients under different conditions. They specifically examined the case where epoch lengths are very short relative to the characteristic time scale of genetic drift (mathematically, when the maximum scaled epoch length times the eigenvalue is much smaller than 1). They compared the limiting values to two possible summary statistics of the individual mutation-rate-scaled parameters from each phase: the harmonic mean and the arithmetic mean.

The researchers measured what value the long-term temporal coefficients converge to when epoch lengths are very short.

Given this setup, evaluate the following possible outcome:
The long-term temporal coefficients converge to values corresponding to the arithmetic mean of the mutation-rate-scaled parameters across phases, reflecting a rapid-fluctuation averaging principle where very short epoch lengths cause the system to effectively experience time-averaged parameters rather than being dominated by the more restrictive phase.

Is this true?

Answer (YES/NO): NO